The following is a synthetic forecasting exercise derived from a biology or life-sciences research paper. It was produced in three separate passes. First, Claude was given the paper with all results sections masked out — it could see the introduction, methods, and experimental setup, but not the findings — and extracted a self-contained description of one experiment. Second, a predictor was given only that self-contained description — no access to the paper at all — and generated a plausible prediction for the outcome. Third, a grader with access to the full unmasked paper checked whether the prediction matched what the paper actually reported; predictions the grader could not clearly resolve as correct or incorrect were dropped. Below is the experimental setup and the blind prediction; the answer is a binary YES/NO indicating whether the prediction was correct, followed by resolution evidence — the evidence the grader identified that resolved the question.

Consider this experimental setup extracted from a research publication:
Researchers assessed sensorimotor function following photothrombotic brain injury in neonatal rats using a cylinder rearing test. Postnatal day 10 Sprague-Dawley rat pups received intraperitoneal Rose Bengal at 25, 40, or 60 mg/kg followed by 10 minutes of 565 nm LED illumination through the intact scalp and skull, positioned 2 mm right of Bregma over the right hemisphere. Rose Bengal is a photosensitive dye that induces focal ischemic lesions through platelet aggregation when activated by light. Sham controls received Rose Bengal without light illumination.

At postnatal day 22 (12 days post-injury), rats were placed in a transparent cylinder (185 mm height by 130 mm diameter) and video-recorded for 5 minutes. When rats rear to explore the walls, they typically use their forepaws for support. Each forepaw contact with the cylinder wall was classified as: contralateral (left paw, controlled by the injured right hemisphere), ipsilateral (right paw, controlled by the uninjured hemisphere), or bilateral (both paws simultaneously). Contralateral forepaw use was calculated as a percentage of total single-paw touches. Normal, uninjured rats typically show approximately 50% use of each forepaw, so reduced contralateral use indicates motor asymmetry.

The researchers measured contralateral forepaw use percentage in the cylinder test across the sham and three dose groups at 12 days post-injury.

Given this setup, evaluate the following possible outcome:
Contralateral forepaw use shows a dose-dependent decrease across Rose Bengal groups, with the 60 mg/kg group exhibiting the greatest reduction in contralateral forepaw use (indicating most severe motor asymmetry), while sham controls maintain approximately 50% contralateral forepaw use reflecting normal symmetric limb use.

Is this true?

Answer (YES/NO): NO